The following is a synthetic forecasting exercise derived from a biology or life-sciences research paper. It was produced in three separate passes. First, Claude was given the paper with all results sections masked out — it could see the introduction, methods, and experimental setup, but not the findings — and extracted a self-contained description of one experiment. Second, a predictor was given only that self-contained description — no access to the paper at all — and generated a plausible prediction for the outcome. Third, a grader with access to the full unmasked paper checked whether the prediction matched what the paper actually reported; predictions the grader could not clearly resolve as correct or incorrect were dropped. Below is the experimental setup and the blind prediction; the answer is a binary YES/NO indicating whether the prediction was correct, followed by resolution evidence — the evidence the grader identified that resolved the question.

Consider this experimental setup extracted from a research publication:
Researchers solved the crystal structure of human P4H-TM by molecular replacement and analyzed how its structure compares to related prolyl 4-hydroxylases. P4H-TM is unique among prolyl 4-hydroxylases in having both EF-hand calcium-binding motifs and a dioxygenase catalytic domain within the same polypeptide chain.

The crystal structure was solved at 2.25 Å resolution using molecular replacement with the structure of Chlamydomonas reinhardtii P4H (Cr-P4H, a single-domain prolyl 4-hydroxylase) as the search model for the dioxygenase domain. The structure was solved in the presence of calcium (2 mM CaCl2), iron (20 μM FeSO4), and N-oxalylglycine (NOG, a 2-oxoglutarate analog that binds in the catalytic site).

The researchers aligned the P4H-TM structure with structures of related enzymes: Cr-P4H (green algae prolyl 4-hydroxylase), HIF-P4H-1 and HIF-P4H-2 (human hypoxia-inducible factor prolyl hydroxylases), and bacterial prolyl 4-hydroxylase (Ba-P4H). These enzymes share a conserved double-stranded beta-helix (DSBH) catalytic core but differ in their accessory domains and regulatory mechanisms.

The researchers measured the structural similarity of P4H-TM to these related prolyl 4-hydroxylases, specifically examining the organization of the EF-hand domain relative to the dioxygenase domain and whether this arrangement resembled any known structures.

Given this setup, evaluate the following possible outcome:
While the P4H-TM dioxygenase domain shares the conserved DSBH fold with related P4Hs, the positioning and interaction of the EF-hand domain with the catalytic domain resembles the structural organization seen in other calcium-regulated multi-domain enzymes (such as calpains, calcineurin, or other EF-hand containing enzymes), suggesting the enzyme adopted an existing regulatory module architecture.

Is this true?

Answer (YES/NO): NO